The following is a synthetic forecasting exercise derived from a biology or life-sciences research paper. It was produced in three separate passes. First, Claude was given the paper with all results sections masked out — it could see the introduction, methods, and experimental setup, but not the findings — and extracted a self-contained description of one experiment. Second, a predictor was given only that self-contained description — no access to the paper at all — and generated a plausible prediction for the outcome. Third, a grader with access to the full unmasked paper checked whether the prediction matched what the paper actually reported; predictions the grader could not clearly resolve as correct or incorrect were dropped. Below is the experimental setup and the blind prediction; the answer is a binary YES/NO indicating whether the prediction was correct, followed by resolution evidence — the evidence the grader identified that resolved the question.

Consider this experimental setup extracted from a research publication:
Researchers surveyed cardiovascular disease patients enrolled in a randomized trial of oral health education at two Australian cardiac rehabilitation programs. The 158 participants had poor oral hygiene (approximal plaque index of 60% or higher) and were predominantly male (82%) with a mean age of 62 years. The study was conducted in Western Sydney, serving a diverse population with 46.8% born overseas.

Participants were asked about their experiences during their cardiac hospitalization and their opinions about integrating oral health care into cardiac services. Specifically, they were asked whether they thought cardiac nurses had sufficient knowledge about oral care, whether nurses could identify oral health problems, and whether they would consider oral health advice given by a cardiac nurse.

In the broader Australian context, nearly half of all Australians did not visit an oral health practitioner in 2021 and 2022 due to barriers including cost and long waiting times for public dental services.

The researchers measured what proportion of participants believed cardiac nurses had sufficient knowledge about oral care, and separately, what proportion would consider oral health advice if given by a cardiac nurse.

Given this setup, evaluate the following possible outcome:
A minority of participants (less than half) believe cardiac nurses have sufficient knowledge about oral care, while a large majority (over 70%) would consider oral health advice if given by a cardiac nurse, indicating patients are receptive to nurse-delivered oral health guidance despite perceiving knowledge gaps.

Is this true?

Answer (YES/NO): YES